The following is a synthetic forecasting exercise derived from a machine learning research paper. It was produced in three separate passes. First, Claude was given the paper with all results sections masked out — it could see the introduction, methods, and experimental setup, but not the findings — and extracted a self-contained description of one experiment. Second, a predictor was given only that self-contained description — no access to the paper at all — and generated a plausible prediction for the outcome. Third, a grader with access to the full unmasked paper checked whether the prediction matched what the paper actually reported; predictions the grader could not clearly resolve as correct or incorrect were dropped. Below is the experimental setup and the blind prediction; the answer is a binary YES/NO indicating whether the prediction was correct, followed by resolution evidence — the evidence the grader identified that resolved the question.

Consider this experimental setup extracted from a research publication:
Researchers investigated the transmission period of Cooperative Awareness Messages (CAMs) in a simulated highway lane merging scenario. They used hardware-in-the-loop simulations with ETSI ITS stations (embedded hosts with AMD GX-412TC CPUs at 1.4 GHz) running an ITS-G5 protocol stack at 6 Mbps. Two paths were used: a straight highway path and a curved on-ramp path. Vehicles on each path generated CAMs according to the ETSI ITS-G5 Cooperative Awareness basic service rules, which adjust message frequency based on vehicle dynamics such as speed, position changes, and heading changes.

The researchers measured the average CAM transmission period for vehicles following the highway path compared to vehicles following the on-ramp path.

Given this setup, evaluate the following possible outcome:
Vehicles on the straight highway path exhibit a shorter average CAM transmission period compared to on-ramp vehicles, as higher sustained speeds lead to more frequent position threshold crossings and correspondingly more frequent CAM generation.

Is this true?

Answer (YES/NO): NO